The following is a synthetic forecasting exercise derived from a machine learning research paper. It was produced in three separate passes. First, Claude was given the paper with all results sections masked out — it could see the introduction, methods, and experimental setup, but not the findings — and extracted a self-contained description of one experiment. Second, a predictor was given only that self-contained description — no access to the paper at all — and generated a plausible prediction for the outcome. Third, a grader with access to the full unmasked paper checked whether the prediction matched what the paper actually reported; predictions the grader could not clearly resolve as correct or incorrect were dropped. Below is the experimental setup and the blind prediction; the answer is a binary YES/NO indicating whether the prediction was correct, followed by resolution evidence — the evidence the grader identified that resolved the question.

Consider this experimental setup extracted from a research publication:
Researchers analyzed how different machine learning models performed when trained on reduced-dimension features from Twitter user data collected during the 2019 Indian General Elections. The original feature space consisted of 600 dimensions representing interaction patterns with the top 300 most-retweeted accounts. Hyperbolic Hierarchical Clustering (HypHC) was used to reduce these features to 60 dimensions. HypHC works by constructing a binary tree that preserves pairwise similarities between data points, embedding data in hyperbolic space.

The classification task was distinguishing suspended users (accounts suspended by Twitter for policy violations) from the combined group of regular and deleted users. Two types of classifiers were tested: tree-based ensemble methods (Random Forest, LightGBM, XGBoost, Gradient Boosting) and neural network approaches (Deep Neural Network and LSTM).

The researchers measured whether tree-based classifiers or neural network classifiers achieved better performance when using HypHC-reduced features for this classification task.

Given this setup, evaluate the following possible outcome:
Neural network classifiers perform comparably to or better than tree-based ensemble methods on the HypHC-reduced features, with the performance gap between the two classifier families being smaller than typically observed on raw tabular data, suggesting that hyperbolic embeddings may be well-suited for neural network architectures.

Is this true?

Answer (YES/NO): NO